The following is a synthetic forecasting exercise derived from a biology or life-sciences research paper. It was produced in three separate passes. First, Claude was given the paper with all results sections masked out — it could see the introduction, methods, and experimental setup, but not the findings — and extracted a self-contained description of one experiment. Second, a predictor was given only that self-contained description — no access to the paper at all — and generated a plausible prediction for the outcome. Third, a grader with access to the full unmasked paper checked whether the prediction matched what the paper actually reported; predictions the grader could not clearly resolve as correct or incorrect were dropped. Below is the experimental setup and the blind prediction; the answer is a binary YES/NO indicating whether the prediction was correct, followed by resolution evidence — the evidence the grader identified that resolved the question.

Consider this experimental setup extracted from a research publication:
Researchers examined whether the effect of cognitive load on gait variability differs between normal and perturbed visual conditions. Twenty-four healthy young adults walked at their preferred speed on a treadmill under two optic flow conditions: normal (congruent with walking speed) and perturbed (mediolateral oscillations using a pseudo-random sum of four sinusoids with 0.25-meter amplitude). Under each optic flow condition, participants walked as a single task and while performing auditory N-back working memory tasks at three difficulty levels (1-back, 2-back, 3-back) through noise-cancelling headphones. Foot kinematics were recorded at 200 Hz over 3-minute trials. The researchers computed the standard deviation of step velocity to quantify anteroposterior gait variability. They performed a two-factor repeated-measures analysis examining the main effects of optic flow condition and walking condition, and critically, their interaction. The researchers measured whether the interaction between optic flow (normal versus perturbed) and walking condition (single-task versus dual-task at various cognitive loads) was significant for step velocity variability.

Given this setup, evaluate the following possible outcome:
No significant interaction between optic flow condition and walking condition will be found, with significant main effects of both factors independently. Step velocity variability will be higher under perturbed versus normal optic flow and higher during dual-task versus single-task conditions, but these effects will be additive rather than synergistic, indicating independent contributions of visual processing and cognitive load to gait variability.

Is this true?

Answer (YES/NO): NO